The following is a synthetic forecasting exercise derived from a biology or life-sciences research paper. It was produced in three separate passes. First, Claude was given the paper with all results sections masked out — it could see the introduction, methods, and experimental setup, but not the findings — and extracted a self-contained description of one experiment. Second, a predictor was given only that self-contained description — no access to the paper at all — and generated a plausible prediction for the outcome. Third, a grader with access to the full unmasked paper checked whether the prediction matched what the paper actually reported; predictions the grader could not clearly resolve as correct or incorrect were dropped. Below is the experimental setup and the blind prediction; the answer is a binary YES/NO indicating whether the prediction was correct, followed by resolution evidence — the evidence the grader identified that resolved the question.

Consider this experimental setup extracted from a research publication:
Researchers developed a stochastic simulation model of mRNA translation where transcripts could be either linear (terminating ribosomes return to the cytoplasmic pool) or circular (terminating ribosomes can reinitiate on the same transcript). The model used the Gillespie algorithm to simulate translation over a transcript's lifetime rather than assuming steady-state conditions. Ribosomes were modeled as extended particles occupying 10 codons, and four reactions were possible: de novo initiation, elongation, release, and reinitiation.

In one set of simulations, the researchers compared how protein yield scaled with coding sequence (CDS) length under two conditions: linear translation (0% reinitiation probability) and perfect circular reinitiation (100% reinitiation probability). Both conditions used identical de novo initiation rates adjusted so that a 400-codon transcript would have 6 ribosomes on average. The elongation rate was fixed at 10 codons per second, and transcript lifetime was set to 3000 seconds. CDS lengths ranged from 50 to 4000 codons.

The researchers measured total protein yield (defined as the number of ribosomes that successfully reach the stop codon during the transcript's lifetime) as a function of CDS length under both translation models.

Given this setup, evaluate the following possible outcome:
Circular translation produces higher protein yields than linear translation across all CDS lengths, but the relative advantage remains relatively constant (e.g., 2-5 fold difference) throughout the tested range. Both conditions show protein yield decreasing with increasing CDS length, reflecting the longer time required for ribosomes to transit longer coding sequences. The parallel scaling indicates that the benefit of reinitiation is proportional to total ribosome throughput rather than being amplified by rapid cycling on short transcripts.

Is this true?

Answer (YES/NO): NO